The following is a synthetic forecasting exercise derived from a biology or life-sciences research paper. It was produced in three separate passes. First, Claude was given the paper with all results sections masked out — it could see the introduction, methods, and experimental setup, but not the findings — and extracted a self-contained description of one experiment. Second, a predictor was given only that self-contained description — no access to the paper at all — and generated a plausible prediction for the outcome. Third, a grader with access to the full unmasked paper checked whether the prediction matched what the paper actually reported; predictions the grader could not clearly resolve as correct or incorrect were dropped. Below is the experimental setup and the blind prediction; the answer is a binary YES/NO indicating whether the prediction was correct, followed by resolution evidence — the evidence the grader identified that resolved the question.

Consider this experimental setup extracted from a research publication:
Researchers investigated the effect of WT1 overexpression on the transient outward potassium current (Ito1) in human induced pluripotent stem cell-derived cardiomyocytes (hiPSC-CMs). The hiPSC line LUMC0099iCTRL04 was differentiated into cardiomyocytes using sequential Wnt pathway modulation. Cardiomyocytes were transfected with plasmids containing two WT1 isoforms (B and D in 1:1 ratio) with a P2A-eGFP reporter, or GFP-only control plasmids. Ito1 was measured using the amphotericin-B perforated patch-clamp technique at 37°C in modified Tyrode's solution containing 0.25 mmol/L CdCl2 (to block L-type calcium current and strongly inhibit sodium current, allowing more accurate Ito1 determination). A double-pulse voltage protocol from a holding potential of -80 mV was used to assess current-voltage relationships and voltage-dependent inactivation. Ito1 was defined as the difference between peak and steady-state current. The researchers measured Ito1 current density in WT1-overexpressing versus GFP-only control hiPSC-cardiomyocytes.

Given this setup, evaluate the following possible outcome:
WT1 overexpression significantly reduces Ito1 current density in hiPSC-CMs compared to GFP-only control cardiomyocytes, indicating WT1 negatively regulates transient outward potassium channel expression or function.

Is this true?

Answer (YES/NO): NO